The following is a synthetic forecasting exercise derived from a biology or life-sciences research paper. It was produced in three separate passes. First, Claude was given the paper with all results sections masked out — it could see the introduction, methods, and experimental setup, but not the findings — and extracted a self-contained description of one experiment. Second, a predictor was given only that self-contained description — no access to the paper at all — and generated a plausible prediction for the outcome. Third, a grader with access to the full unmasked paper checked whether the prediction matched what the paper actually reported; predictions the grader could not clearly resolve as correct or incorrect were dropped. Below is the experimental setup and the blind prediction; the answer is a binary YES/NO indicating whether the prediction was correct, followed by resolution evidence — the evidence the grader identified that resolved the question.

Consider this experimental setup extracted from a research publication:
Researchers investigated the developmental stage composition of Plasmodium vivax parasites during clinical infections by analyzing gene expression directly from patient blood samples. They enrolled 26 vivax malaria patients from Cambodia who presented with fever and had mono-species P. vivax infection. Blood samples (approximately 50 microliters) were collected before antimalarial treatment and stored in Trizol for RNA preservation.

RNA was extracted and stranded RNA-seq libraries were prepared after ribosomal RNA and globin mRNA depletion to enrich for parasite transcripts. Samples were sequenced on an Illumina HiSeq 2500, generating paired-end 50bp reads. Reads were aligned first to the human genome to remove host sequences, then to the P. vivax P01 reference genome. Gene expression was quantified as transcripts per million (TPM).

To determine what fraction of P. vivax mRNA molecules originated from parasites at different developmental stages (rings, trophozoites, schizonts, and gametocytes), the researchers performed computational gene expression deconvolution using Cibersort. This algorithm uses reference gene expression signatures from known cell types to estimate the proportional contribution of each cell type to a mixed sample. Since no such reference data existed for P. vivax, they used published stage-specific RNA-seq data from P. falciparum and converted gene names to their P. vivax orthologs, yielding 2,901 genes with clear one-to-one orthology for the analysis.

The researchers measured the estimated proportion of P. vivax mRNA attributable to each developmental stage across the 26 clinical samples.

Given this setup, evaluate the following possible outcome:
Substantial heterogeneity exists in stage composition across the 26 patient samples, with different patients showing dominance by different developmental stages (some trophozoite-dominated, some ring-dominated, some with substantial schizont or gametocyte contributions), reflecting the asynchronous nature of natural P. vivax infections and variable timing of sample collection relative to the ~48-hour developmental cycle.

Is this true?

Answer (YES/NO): NO